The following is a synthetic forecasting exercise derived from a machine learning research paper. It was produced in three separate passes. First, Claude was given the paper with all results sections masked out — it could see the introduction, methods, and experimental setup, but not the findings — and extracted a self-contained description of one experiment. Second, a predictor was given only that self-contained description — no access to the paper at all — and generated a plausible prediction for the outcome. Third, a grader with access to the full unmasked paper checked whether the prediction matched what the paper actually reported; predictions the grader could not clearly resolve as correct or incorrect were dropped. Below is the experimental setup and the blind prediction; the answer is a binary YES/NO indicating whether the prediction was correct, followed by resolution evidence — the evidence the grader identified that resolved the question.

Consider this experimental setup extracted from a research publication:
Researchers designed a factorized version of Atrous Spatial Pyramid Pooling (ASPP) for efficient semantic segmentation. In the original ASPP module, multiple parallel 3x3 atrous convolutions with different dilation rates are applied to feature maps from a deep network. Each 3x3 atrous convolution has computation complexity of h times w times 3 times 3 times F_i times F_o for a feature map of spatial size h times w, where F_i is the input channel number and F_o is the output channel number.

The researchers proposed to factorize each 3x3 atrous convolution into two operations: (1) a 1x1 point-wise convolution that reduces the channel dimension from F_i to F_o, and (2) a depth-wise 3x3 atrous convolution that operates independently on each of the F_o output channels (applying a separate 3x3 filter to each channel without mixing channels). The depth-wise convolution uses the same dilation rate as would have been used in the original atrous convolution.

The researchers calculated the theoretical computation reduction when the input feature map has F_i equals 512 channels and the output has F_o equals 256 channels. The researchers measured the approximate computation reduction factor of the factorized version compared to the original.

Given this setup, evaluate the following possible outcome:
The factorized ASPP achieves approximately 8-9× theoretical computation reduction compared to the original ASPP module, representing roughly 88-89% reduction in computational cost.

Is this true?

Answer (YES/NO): YES